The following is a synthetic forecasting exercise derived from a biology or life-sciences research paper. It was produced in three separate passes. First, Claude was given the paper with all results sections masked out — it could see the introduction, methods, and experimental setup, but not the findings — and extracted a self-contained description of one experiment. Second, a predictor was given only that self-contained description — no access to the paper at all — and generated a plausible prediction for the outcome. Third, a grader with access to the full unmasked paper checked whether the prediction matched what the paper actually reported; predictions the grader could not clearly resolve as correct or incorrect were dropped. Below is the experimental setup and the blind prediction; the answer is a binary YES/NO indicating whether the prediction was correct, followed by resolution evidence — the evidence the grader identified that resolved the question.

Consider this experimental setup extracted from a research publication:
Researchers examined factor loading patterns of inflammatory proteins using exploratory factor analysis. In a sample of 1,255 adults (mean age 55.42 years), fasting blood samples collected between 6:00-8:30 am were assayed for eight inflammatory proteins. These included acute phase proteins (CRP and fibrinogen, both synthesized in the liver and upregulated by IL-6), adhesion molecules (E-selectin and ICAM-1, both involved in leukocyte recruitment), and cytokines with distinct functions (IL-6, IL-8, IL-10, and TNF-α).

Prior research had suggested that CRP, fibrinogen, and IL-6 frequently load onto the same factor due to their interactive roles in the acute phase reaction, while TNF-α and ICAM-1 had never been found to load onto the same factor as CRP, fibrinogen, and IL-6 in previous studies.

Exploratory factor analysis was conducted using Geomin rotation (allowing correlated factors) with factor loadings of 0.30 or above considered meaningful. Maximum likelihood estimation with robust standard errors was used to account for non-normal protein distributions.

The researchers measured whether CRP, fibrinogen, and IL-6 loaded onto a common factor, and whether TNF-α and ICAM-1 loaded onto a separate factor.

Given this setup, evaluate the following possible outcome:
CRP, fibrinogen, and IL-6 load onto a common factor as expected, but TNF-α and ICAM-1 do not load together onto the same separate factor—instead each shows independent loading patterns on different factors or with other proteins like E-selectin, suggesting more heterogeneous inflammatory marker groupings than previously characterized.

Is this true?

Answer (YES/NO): NO